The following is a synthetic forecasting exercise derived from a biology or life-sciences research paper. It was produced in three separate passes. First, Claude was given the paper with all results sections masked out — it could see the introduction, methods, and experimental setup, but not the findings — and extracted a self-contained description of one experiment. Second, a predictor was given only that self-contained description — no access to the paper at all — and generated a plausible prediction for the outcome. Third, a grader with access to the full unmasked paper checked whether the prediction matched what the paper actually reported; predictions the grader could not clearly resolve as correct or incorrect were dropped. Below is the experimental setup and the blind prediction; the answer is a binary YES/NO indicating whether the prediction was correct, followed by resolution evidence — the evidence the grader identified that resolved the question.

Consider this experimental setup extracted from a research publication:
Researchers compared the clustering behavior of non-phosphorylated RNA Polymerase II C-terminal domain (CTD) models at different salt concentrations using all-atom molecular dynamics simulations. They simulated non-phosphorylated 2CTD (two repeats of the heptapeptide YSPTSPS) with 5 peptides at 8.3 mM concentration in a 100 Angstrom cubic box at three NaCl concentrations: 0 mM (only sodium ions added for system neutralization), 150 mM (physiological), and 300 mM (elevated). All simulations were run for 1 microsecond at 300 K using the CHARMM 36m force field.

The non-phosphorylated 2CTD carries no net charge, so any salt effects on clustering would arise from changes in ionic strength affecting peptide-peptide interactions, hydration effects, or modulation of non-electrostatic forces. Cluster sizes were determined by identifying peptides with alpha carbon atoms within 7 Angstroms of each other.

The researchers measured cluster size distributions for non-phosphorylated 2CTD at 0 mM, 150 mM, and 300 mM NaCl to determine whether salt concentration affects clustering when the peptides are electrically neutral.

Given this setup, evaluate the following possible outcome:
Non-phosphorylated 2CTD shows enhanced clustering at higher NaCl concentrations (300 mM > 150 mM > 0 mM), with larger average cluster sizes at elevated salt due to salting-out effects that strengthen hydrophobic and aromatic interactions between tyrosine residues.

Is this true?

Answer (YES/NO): NO